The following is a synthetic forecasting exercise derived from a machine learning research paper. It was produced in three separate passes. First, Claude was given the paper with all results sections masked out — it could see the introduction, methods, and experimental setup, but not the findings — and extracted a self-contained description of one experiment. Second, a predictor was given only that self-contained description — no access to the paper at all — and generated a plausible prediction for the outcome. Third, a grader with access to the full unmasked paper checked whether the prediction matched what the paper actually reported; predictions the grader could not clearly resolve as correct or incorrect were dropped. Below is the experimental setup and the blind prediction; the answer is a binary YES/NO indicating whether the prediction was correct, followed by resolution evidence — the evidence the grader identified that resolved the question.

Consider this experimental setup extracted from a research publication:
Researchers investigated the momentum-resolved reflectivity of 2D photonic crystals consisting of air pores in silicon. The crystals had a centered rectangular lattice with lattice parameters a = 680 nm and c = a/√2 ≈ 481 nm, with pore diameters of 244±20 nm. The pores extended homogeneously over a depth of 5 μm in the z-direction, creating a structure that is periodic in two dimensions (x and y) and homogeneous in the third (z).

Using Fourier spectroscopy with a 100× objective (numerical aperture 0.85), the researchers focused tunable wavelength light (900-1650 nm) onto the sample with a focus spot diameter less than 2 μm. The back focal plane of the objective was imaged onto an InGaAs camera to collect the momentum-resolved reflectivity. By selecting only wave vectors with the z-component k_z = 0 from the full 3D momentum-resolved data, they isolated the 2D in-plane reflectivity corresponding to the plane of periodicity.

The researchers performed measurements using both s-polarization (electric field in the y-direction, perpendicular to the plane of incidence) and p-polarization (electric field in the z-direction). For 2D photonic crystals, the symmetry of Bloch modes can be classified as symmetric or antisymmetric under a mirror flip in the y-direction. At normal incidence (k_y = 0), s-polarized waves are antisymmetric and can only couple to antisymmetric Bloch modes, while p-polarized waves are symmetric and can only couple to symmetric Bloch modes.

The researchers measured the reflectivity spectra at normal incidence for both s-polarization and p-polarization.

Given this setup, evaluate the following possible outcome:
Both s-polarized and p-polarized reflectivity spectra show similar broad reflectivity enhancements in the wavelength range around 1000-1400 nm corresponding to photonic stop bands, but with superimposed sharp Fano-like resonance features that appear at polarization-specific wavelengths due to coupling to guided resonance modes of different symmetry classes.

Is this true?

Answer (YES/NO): NO